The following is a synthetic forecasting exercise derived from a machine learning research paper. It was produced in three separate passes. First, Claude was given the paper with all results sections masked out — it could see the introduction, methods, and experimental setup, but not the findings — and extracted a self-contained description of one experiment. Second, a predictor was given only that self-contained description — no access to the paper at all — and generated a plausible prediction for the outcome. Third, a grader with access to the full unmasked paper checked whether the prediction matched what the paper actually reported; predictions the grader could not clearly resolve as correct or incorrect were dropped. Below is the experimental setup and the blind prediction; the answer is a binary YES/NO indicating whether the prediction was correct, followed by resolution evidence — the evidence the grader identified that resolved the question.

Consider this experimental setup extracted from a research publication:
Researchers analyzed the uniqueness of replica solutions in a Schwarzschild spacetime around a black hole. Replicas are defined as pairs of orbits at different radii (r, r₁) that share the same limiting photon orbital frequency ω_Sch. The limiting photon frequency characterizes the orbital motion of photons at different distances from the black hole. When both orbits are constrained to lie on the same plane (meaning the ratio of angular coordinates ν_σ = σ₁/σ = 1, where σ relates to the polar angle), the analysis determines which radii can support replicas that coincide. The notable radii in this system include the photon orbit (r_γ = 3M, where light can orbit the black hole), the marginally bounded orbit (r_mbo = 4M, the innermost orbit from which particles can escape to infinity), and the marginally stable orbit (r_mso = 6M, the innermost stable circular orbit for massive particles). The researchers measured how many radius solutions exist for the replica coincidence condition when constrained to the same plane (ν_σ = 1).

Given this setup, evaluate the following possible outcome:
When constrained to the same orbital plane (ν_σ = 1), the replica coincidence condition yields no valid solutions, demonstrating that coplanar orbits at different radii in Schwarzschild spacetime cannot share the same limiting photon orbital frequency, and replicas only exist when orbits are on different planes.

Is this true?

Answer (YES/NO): NO